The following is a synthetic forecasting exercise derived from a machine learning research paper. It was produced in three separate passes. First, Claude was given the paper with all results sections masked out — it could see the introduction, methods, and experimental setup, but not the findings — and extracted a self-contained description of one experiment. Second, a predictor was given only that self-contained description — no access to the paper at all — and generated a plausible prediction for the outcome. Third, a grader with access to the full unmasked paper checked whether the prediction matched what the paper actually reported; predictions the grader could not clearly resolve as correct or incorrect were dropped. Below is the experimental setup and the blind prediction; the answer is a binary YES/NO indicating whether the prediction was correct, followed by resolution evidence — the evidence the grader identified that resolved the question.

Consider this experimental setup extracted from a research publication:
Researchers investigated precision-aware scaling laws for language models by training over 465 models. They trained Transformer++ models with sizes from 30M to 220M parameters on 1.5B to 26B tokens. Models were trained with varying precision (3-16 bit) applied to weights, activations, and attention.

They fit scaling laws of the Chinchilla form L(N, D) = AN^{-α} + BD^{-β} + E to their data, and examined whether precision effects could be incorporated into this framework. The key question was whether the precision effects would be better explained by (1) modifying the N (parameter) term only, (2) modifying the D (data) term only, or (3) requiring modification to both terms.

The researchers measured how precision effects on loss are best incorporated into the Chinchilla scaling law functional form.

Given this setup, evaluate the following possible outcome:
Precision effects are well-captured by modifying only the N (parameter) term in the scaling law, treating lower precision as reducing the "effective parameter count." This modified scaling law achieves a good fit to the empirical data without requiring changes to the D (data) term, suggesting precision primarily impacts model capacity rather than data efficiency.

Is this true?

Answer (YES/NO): YES